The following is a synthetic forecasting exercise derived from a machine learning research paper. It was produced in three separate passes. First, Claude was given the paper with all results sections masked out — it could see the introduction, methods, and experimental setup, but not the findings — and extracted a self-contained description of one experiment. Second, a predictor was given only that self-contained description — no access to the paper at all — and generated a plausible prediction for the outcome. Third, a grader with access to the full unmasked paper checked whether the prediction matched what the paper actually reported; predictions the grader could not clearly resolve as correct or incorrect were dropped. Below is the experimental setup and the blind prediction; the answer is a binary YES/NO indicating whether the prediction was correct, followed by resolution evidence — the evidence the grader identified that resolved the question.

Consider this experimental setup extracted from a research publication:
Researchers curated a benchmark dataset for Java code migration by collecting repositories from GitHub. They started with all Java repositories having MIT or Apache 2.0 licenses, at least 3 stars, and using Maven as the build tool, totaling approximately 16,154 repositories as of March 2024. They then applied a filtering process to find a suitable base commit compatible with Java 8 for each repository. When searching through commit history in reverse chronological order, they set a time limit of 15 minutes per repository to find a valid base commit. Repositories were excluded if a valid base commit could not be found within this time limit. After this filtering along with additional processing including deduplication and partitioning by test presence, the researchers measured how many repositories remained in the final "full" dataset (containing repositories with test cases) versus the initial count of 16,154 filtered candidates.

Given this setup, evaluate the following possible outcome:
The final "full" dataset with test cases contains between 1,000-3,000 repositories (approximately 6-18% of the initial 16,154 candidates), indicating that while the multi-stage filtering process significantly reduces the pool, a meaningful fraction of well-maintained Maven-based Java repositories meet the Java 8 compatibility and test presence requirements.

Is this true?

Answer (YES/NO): NO